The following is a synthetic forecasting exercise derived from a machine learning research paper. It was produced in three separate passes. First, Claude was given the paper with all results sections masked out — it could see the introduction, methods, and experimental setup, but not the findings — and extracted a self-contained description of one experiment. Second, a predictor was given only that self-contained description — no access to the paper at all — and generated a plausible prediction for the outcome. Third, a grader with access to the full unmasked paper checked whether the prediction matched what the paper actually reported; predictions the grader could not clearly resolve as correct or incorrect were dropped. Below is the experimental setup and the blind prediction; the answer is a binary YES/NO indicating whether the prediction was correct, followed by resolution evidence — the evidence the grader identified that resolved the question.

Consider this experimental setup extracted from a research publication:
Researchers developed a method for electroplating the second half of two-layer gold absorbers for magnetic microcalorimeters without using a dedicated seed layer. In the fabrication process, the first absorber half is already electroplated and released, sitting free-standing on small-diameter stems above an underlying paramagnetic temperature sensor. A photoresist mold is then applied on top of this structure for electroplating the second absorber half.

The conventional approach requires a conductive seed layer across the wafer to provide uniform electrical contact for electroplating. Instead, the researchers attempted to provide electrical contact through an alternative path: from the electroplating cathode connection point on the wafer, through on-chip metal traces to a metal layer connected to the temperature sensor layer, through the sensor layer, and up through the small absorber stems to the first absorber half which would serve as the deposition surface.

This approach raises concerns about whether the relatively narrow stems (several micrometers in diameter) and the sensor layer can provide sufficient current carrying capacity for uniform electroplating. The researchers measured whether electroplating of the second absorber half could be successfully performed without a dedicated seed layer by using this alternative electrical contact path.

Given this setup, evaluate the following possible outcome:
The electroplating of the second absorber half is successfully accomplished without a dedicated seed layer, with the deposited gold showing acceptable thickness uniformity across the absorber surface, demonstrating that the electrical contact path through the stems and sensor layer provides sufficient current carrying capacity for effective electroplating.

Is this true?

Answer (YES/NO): YES